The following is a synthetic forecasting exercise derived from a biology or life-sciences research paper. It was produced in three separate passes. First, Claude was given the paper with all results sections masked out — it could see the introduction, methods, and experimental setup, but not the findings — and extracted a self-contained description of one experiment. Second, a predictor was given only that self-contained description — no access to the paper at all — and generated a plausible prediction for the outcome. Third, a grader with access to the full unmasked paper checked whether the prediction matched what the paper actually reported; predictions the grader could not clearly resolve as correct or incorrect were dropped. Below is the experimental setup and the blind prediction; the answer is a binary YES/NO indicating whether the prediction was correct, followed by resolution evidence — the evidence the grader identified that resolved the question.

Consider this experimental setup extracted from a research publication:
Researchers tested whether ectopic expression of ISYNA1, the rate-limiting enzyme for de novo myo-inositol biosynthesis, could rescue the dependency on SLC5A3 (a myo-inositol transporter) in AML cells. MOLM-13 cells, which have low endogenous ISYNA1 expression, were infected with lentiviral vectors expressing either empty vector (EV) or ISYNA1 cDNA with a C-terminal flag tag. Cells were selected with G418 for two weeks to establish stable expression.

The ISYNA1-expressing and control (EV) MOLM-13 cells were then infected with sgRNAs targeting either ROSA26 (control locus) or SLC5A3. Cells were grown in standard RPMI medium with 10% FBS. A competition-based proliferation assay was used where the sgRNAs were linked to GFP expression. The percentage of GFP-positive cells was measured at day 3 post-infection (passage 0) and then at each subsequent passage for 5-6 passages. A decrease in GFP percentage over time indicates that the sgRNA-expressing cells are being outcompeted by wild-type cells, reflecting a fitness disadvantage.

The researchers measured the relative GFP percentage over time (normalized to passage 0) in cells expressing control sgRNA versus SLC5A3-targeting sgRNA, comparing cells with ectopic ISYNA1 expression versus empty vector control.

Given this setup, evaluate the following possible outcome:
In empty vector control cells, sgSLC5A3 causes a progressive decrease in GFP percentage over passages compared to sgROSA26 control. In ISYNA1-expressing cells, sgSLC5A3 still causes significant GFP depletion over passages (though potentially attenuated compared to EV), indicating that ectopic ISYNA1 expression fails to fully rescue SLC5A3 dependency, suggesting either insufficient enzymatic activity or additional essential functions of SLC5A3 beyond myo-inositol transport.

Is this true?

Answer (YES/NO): NO